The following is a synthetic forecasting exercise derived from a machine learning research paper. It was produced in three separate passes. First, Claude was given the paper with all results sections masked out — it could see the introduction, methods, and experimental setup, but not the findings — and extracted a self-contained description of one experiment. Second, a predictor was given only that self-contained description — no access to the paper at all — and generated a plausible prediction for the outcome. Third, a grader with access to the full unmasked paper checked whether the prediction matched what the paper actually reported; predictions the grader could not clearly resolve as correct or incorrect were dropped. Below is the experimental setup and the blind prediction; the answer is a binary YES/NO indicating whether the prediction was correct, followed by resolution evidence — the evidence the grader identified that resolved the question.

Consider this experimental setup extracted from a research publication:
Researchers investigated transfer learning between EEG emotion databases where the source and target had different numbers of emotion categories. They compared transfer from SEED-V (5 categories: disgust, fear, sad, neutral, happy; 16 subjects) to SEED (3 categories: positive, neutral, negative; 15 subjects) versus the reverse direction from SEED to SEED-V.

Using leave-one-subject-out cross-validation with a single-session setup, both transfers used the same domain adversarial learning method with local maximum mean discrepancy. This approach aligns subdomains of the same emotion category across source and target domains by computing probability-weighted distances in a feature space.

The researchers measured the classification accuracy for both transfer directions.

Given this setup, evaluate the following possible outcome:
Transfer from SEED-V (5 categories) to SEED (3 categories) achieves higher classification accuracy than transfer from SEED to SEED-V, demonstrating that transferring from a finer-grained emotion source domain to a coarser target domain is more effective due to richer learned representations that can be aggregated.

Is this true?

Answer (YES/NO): YES